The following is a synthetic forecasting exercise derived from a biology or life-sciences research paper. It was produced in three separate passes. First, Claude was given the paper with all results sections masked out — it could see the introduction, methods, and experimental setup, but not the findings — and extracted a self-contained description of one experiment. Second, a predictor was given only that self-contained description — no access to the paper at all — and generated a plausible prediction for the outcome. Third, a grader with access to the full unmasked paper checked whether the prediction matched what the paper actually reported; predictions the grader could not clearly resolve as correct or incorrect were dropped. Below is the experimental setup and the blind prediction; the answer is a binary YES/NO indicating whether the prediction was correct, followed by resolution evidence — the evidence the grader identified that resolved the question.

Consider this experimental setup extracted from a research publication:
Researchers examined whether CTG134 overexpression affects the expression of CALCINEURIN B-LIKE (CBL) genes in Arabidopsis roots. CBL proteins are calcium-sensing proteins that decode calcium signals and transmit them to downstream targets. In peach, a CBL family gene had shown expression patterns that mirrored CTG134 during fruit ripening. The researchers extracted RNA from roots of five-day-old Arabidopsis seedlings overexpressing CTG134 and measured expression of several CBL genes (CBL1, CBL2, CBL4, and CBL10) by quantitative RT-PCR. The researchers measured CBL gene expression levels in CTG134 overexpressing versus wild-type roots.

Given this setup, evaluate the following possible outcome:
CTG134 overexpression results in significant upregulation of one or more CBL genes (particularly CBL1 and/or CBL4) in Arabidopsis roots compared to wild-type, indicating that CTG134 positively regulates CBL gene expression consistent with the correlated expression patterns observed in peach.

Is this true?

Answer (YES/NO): NO